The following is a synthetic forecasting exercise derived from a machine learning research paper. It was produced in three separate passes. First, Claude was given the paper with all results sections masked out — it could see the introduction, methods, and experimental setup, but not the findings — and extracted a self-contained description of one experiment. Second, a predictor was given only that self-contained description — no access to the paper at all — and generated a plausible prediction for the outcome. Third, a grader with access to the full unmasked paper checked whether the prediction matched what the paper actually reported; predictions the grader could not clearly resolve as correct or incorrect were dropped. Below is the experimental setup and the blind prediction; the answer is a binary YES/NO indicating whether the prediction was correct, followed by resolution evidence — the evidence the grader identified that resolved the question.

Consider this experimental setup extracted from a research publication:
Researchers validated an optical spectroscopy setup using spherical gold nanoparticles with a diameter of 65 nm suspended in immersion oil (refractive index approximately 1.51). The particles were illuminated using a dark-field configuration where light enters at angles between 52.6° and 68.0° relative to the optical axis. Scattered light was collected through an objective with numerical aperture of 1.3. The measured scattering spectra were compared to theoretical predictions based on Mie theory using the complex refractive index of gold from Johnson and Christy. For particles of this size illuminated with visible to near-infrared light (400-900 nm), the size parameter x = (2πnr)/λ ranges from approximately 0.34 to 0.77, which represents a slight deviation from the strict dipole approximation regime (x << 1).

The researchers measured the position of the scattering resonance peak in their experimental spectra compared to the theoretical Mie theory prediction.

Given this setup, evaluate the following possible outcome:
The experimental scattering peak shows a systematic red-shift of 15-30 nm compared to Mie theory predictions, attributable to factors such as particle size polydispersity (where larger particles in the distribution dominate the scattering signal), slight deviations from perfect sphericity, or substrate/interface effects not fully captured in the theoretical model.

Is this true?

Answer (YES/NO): NO